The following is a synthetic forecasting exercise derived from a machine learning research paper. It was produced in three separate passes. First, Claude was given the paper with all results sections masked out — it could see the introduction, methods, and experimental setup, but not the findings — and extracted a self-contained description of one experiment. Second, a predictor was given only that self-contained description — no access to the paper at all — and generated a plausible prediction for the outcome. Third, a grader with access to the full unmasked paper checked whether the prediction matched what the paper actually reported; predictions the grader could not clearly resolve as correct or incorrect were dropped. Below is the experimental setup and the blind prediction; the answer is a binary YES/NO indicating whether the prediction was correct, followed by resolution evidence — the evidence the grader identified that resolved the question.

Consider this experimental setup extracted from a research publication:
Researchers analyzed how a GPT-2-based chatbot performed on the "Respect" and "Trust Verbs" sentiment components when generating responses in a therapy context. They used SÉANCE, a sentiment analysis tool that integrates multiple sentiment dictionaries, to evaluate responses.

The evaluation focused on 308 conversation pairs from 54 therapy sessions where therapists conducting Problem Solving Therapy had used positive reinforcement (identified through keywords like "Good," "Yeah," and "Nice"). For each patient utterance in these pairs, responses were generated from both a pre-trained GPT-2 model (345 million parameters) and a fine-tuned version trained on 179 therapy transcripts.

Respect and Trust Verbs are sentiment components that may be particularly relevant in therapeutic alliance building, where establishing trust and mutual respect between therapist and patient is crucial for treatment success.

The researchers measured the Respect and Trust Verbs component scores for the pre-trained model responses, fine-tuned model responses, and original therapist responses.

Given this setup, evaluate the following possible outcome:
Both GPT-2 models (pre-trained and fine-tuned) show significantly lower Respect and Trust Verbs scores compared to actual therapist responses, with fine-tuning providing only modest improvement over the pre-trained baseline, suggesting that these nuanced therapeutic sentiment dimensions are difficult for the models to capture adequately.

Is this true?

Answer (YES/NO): NO